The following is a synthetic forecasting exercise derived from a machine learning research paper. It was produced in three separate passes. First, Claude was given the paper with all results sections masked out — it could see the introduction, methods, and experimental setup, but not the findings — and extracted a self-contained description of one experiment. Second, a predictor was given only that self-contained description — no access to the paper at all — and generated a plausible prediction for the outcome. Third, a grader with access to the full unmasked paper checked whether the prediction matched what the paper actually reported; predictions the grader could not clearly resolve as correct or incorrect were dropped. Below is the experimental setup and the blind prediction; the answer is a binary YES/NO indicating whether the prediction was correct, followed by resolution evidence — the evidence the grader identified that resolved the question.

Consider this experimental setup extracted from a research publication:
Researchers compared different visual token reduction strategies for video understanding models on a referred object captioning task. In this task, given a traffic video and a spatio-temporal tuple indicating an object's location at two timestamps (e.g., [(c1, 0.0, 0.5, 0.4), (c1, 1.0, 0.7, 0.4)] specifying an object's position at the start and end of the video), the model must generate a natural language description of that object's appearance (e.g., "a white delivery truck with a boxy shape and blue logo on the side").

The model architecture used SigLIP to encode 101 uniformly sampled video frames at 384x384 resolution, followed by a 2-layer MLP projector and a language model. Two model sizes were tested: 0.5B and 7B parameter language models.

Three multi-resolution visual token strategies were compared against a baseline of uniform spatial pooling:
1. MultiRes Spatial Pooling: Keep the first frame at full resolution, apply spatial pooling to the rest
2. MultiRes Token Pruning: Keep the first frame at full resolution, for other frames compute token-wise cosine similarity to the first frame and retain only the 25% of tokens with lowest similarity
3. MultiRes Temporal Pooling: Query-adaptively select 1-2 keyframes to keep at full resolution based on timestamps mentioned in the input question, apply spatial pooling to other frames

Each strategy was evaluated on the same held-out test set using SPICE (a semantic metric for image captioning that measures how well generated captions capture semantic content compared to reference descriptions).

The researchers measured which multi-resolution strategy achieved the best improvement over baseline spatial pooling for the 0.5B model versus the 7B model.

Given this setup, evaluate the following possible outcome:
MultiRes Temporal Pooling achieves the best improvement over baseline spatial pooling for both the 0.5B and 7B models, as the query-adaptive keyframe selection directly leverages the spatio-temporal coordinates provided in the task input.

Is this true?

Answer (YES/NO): NO